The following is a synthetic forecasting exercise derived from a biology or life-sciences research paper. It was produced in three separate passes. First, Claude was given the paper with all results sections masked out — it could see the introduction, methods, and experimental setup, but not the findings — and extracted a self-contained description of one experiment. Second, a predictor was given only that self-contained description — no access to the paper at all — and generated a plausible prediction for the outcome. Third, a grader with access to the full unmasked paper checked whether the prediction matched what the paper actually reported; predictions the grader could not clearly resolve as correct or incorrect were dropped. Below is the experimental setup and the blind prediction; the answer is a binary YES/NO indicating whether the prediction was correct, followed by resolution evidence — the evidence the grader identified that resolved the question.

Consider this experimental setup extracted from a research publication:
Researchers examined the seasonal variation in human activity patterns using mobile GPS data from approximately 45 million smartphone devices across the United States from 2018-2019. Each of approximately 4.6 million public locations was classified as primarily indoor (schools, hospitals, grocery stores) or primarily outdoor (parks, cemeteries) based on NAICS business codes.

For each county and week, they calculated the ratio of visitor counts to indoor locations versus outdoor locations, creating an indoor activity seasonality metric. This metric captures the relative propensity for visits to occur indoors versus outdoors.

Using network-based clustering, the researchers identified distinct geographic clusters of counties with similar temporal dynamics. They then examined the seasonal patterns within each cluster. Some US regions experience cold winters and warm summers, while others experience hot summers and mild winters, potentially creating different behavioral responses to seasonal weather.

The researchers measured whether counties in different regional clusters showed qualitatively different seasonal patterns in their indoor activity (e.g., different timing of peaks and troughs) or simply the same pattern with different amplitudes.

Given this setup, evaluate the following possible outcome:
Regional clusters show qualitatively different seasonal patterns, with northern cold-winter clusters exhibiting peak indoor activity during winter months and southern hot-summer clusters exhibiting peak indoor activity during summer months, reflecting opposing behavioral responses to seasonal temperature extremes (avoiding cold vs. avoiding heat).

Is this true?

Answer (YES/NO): NO